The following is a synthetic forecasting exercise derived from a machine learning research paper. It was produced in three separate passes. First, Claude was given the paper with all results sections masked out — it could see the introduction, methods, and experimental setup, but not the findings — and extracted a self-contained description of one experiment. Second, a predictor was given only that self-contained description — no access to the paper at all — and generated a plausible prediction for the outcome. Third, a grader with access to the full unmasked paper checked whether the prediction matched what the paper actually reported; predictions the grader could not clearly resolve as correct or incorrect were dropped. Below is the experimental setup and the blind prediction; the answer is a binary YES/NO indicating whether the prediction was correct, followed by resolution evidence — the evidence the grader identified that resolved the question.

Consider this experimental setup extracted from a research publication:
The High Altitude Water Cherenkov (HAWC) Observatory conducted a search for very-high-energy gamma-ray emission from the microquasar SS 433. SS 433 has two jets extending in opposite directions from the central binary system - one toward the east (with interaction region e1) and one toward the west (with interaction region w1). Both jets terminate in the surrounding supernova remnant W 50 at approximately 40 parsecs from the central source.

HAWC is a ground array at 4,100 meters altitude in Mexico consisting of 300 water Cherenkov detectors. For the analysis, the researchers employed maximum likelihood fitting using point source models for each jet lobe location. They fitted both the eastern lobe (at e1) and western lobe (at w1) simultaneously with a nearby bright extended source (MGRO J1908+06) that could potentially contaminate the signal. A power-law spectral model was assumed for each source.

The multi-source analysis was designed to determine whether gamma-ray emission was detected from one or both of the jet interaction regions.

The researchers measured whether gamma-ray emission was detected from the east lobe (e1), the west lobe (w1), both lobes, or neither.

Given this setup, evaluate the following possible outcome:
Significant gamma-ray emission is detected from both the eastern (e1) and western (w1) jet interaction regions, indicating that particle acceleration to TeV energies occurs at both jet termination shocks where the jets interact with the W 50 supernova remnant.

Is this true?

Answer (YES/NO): YES